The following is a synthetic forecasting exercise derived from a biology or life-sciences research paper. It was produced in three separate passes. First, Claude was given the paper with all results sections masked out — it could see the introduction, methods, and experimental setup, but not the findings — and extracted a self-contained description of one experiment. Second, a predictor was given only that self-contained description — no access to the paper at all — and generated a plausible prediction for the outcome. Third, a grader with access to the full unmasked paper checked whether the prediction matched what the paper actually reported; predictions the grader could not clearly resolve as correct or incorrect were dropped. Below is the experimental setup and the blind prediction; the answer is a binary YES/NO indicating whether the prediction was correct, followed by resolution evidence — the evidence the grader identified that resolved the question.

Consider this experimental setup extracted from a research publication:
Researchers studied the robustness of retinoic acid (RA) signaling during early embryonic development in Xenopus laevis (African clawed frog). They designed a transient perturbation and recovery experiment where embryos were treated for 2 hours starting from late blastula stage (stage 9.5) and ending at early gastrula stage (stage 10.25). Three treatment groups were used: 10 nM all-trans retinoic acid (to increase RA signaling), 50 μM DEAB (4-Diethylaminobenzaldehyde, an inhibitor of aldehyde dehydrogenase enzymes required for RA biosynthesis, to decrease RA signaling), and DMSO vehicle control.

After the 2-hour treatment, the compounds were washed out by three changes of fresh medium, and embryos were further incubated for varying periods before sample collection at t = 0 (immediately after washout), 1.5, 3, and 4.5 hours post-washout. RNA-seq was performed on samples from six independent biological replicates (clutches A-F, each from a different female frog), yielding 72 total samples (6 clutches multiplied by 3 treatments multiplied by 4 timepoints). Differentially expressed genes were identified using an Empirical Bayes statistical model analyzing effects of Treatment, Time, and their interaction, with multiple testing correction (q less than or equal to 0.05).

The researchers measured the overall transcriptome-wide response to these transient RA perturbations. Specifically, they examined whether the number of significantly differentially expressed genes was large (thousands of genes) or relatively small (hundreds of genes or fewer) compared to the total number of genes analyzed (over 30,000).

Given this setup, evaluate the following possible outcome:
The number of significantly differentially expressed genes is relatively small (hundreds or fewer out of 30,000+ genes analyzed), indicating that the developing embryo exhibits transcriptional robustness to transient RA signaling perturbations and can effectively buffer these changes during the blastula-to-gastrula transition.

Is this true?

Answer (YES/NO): YES